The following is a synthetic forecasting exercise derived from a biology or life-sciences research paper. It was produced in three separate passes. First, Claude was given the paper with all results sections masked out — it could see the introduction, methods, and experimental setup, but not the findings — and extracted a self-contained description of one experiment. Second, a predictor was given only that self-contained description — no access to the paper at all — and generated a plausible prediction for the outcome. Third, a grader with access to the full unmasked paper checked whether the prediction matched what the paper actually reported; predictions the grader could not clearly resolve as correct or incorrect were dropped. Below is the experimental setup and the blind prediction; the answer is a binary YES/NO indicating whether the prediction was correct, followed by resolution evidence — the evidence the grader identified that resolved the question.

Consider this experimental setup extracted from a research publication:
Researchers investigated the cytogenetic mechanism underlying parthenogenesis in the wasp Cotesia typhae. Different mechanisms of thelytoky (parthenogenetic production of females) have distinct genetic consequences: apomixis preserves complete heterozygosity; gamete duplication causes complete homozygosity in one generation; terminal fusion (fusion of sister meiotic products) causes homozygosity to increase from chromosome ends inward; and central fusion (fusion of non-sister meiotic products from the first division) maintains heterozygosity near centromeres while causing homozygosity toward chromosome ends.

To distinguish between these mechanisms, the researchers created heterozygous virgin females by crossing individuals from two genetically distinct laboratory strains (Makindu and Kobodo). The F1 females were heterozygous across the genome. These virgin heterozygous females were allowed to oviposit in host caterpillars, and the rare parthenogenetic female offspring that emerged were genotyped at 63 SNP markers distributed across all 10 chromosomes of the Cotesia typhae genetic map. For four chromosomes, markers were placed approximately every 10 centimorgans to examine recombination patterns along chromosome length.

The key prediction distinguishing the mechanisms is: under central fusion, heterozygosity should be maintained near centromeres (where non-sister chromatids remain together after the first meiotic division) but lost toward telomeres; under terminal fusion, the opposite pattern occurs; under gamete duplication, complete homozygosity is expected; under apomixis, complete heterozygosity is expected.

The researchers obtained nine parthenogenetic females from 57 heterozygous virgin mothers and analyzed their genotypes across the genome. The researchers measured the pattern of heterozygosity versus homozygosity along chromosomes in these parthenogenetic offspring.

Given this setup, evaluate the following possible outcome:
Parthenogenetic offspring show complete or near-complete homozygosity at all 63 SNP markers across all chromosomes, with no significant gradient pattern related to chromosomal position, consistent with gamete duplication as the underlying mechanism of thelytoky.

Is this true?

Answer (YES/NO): NO